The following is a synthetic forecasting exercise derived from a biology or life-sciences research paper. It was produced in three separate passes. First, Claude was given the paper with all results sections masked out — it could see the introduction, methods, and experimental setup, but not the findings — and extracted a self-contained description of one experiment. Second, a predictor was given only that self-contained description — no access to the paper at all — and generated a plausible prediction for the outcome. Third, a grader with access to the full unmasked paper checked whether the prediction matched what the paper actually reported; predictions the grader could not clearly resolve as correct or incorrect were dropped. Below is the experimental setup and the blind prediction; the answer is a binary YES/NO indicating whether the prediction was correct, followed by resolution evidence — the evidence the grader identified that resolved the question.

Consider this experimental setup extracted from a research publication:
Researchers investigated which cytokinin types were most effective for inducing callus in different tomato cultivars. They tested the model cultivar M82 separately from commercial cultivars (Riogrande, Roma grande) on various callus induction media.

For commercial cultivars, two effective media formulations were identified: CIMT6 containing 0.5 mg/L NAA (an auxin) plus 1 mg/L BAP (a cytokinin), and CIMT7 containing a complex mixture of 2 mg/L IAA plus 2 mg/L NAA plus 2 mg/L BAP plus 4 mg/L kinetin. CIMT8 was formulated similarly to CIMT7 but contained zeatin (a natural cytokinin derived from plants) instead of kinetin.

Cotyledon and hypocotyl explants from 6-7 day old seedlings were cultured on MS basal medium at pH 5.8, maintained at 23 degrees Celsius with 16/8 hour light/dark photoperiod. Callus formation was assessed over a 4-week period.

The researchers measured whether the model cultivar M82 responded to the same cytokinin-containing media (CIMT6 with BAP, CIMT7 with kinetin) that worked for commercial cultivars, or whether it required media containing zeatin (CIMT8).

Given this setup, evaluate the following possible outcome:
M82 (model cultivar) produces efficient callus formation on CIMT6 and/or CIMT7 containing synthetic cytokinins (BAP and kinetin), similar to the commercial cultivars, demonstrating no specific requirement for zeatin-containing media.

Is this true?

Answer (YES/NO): NO